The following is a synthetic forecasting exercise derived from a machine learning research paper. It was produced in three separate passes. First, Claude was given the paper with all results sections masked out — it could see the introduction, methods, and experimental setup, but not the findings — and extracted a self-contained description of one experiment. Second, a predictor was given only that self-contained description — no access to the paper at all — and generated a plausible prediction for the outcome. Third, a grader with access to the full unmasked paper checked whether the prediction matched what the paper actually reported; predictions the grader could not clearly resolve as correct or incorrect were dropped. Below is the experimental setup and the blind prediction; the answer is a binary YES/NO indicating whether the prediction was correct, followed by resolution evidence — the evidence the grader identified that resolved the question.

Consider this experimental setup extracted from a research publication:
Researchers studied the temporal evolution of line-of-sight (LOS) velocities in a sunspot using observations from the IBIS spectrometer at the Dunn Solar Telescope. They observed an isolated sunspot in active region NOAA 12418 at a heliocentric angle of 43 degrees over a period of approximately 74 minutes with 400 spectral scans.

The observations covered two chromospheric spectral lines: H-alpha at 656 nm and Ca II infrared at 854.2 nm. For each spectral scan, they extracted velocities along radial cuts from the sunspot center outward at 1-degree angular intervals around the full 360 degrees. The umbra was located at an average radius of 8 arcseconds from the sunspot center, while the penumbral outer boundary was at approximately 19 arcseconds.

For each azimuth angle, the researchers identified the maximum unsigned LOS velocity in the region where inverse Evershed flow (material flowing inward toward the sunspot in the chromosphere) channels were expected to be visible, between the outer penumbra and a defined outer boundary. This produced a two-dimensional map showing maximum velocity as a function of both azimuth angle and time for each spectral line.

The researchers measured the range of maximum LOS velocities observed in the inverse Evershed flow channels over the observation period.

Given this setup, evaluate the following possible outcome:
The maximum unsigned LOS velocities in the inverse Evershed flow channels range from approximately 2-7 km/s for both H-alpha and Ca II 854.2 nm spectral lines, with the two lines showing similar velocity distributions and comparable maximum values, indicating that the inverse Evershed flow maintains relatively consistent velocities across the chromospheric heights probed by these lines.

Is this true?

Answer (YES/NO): NO